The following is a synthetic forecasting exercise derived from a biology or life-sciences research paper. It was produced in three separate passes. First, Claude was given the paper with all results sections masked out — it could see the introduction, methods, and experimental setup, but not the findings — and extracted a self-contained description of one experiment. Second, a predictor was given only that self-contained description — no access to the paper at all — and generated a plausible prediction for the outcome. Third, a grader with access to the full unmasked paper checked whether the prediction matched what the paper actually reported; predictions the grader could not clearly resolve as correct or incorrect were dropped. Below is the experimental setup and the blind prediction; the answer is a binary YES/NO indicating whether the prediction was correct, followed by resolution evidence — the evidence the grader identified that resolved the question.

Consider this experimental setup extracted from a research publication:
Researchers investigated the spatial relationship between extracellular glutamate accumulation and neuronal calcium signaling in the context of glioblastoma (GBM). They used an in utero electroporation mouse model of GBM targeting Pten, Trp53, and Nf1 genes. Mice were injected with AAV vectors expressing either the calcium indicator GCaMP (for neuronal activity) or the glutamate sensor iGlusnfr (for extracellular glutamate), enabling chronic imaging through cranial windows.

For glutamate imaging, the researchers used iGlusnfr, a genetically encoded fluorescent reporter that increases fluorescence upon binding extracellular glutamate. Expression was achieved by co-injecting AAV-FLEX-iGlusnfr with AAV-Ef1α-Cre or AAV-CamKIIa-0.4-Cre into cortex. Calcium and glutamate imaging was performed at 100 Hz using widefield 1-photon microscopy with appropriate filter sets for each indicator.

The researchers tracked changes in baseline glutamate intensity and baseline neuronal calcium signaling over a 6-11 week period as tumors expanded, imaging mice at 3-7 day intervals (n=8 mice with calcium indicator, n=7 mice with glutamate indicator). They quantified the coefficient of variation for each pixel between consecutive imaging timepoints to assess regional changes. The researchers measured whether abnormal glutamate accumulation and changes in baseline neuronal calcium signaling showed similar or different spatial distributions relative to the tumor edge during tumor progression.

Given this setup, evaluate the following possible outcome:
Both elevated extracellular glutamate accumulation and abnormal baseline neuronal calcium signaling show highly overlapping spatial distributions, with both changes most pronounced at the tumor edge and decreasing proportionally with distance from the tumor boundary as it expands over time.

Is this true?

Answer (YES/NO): NO